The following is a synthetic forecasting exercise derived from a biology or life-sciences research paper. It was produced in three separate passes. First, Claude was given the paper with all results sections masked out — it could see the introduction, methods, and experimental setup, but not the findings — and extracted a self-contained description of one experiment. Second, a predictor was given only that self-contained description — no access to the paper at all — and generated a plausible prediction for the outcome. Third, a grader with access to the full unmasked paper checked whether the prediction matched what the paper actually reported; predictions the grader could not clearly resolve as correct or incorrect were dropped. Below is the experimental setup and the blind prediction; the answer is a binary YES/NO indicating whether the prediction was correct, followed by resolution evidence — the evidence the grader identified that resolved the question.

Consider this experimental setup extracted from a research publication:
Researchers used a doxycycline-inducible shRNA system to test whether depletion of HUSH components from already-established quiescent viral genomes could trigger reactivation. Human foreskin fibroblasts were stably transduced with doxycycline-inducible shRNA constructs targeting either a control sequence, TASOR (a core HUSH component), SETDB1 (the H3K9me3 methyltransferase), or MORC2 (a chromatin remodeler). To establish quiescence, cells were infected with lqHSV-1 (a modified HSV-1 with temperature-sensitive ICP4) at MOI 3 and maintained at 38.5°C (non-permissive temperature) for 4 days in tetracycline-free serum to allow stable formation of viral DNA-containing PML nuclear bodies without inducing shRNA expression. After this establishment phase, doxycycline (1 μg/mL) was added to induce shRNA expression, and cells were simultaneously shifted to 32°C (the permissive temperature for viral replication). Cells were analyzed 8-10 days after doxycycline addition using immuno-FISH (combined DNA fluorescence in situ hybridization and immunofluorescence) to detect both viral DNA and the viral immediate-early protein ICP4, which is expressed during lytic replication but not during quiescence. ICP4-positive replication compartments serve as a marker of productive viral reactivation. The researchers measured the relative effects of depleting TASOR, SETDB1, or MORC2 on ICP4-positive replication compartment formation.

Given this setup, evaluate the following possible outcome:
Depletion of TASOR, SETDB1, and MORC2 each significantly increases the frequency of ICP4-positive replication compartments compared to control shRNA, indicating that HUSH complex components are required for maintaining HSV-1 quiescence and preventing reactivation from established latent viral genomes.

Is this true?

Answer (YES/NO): NO